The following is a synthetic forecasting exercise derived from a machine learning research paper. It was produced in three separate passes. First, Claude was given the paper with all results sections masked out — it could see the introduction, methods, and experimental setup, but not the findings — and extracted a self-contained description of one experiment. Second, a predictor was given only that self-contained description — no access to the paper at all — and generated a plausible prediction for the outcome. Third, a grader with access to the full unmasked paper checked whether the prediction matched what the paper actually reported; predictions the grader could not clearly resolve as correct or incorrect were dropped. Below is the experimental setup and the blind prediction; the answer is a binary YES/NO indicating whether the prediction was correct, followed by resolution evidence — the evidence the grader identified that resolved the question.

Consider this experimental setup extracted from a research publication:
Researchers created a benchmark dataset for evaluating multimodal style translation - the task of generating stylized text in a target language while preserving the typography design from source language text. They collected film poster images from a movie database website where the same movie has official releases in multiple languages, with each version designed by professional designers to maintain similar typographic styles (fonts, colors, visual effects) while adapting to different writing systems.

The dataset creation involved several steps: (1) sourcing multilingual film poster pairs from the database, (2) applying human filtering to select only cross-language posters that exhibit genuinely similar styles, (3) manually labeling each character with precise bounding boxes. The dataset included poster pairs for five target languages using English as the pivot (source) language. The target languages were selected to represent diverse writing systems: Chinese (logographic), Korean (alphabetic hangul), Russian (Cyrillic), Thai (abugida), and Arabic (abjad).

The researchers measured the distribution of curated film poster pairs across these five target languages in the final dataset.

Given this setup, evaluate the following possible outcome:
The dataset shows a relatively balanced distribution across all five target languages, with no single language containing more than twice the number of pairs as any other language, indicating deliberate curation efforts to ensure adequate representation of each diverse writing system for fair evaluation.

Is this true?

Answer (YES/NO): NO